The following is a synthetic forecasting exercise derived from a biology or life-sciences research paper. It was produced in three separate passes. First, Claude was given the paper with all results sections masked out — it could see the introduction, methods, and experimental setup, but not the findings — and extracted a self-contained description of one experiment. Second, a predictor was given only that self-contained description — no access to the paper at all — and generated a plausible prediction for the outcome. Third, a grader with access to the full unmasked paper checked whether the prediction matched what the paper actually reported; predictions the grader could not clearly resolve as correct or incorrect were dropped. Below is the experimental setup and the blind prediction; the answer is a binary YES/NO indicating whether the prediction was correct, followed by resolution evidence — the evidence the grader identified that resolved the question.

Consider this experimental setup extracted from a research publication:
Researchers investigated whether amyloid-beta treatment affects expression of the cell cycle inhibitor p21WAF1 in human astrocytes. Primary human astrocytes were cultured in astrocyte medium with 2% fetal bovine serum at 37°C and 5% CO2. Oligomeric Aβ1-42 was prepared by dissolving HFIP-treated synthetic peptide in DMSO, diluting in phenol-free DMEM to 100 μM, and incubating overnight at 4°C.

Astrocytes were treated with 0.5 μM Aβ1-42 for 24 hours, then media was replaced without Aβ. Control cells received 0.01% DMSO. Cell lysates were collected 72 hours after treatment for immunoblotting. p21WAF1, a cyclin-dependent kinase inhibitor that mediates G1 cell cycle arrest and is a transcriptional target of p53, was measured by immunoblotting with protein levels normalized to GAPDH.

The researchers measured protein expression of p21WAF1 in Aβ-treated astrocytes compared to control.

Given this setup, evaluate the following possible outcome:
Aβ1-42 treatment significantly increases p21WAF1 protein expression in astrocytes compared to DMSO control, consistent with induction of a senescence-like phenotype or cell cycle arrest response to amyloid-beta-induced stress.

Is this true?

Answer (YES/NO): YES